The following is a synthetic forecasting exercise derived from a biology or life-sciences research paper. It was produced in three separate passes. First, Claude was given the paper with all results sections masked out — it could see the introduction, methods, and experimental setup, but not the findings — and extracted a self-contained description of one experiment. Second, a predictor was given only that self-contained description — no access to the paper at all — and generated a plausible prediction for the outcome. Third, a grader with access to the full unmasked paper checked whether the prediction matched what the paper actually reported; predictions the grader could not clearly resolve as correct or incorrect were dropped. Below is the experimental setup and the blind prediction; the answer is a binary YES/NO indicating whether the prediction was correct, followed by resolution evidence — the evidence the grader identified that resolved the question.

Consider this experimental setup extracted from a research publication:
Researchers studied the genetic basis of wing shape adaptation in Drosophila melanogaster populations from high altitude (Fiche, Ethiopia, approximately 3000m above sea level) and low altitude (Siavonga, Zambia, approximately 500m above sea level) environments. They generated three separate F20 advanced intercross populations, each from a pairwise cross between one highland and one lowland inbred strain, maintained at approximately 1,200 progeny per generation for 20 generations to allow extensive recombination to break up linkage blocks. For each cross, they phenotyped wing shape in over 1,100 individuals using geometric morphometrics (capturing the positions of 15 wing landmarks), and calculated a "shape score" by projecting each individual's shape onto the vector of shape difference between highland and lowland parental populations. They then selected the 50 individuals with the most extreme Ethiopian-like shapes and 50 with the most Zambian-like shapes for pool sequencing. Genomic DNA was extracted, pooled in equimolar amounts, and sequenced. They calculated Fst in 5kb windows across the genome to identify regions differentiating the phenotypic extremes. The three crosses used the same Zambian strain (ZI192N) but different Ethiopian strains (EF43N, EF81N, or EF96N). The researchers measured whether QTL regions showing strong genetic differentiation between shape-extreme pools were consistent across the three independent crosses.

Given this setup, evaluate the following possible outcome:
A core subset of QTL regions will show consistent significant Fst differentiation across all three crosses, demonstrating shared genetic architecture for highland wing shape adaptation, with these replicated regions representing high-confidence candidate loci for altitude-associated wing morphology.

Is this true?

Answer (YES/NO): NO